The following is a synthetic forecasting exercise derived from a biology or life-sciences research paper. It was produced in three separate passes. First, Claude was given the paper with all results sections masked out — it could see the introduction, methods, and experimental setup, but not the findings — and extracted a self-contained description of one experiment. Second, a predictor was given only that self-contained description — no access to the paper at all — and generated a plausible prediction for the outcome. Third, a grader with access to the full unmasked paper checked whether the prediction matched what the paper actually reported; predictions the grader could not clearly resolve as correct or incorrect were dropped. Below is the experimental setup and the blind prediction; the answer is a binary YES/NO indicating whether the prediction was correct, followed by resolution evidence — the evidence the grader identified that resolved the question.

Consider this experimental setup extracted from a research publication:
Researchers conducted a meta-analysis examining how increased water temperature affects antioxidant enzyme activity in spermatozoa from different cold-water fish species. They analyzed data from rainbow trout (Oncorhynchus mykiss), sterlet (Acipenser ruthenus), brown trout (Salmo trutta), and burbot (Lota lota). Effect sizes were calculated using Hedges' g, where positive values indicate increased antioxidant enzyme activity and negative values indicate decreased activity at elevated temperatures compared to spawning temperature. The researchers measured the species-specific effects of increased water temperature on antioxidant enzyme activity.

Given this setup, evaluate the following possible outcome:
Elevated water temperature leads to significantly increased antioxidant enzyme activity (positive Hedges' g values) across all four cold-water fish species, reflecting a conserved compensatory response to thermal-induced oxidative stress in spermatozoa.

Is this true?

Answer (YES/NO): NO